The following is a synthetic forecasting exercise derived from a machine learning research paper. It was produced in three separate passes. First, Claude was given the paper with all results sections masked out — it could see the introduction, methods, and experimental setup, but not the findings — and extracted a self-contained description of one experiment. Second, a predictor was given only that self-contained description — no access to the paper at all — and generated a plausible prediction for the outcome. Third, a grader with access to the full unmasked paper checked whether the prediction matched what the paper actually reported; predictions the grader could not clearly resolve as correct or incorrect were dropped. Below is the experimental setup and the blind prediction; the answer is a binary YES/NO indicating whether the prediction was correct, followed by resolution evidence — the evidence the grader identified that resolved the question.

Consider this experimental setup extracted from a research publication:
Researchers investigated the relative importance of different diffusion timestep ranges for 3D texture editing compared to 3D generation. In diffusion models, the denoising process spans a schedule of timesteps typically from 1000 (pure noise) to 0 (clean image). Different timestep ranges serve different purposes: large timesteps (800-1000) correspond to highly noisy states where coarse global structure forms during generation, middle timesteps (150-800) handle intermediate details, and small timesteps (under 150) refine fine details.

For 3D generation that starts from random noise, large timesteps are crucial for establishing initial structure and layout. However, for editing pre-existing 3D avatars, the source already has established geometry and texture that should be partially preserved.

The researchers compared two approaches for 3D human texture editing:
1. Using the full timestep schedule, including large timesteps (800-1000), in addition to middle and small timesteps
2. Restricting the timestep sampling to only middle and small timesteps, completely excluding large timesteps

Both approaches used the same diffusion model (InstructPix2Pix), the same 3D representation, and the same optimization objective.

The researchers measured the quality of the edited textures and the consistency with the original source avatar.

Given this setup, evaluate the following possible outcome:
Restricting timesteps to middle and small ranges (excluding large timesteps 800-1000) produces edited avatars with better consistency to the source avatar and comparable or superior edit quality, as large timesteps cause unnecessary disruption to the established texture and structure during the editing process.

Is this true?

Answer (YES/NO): YES